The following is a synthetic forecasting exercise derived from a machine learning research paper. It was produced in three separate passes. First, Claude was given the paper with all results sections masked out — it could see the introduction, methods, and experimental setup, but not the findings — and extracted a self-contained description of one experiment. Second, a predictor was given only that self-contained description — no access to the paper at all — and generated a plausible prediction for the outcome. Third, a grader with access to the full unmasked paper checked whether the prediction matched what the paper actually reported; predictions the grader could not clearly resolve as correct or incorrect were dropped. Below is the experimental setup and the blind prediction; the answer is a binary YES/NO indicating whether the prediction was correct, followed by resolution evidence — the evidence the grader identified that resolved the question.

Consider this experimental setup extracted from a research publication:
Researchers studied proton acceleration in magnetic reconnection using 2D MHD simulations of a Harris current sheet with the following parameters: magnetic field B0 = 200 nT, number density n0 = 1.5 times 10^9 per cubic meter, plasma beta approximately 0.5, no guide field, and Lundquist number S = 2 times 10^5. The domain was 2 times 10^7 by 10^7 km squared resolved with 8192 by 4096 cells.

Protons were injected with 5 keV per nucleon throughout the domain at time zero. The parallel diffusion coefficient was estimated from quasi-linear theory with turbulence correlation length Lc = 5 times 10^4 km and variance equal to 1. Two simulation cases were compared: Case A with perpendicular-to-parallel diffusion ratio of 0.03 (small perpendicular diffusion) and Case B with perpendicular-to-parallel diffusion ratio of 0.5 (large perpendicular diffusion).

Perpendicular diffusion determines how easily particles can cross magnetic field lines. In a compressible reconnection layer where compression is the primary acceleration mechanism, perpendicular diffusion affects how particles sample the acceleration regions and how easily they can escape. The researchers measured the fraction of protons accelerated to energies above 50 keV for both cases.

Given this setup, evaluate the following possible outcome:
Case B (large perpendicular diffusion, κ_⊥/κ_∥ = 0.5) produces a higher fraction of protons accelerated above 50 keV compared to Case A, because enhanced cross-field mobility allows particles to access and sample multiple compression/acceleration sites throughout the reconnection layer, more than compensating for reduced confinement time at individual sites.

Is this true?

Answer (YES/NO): NO